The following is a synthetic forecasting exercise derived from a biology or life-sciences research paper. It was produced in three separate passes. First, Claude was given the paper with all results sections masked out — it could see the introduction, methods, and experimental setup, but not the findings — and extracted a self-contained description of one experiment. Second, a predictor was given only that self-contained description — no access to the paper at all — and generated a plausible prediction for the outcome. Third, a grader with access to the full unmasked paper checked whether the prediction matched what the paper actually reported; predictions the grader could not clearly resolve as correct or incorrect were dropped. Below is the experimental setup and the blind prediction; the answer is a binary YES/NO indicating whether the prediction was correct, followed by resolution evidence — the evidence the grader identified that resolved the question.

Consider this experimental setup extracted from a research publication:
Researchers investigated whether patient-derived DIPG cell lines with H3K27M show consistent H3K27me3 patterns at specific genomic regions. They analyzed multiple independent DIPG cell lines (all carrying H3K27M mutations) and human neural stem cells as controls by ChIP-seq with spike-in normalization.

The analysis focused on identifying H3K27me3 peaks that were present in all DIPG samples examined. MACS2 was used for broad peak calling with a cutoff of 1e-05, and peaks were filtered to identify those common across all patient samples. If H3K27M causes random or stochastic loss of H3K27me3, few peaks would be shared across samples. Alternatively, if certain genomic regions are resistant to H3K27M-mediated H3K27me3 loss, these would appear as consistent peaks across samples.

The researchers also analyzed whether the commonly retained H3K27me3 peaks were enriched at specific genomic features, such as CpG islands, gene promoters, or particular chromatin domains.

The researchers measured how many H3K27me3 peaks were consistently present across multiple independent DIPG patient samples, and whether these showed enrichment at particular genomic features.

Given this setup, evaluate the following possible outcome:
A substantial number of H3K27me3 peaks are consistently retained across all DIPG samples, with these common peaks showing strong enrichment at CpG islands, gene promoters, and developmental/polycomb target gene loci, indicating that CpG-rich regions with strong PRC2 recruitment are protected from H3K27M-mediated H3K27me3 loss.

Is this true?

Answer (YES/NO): YES